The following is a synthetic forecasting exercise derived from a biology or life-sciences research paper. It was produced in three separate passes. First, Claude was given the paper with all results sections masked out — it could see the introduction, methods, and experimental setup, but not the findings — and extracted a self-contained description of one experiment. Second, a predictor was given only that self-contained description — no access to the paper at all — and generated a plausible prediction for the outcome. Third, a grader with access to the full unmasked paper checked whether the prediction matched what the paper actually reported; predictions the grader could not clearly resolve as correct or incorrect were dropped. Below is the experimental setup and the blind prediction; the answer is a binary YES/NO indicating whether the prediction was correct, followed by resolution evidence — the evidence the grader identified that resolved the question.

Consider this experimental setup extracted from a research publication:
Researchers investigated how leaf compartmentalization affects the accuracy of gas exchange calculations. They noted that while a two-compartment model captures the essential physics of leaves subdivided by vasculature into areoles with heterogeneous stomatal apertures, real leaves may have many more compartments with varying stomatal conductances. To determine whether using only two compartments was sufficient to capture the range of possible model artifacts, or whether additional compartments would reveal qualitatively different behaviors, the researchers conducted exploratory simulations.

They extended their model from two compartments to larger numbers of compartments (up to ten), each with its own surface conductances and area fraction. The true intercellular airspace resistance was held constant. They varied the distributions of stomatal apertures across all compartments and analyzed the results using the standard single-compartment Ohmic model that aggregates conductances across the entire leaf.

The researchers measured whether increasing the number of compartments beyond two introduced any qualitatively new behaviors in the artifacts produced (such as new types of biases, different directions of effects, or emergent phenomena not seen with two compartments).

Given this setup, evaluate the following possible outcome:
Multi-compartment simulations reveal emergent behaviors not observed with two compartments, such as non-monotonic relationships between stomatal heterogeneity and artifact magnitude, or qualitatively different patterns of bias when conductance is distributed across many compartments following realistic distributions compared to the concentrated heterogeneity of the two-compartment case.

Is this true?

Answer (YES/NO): NO